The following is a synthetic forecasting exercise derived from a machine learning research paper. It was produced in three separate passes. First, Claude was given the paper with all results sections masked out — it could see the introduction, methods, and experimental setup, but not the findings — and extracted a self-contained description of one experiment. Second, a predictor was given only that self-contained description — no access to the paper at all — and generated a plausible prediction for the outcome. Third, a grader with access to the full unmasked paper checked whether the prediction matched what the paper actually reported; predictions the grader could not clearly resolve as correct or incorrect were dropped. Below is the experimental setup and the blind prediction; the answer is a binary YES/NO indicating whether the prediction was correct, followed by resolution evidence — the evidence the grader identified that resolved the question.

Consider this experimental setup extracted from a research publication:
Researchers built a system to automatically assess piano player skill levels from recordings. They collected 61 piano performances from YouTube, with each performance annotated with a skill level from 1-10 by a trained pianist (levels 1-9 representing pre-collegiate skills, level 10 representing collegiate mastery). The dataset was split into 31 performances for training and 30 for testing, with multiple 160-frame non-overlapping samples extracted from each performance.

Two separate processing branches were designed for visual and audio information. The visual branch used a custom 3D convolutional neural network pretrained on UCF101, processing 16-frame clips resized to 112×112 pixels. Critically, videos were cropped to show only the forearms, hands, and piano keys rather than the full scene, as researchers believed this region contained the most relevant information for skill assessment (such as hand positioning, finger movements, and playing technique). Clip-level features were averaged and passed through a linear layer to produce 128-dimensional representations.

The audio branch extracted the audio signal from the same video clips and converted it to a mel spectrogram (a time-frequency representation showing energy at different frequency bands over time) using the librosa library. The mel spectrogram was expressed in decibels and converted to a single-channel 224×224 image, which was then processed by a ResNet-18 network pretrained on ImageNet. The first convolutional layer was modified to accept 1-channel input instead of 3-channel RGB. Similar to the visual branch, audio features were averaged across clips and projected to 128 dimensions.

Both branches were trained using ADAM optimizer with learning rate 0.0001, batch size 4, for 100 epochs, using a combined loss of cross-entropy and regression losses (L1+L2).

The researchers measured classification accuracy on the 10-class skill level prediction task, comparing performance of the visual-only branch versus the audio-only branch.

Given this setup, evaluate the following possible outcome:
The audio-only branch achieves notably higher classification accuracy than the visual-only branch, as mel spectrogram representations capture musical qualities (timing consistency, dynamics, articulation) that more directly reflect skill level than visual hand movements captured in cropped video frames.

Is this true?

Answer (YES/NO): NO